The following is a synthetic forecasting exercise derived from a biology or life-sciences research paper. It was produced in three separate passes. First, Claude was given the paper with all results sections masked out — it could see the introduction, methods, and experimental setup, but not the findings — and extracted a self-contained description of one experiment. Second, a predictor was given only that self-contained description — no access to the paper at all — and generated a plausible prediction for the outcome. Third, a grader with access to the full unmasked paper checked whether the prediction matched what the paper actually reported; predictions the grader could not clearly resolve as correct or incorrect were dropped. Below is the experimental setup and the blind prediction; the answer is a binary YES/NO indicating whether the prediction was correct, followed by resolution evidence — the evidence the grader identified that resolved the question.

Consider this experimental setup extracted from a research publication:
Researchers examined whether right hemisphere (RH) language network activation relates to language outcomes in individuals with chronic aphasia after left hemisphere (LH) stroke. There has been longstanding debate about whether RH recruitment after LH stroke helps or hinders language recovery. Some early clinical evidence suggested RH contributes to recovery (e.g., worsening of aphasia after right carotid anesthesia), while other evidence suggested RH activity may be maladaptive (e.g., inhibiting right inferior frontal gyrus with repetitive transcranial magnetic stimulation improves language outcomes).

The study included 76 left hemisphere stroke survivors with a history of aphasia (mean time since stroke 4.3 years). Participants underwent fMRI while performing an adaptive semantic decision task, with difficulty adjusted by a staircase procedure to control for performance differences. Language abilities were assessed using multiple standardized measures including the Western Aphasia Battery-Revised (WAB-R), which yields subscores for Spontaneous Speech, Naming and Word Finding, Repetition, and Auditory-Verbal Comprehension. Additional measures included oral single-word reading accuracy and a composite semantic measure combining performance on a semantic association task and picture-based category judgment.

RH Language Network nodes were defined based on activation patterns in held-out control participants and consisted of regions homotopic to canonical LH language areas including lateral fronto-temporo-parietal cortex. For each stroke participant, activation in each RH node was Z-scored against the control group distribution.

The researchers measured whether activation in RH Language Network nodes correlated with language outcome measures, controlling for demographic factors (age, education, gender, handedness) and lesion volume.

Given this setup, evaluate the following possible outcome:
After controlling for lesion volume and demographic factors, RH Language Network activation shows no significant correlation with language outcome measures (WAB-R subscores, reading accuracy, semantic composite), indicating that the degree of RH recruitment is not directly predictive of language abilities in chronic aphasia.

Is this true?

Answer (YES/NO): NO